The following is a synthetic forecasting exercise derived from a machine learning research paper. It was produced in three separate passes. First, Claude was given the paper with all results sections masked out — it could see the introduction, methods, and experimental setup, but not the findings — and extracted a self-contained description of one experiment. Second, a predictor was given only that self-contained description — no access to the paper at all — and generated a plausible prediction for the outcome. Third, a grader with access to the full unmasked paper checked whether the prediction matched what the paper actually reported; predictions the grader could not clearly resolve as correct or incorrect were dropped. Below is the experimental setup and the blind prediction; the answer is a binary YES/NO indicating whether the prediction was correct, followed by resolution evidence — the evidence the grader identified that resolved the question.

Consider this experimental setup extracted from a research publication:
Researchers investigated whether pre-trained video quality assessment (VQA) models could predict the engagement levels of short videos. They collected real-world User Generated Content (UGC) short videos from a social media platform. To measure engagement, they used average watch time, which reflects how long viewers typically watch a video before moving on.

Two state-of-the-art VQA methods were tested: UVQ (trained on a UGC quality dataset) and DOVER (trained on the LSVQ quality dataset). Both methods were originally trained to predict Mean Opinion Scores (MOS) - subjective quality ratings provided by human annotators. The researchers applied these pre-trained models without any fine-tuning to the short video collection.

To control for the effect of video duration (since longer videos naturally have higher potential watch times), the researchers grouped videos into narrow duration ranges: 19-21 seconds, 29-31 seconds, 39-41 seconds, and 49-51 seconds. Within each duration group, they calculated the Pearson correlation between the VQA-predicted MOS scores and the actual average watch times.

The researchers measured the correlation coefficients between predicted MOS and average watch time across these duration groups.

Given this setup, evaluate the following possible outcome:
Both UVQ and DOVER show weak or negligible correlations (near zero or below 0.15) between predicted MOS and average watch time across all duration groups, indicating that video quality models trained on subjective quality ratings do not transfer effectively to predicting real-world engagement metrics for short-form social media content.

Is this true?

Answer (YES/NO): NO